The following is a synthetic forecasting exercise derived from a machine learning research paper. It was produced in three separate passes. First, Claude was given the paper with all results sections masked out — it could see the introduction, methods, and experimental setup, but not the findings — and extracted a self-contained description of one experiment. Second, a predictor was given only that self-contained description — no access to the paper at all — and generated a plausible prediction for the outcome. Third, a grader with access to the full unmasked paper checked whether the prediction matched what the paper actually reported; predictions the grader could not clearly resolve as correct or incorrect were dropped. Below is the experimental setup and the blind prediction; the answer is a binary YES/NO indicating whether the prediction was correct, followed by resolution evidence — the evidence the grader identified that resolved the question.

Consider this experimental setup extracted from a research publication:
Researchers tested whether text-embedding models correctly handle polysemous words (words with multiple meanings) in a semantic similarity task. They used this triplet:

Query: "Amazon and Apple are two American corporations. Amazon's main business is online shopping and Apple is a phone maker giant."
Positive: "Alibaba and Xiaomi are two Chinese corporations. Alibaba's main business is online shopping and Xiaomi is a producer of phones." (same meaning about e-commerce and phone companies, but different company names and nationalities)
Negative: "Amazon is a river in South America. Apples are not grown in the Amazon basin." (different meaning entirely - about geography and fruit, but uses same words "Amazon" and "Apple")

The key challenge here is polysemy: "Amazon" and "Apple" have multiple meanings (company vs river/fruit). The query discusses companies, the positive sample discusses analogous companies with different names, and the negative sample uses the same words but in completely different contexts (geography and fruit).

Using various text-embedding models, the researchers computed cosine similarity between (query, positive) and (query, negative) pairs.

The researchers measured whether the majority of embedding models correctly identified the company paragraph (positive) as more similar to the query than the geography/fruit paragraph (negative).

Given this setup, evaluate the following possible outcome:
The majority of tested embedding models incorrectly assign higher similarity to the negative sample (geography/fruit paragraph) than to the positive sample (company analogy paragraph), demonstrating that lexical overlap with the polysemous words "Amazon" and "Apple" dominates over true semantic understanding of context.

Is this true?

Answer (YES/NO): YES